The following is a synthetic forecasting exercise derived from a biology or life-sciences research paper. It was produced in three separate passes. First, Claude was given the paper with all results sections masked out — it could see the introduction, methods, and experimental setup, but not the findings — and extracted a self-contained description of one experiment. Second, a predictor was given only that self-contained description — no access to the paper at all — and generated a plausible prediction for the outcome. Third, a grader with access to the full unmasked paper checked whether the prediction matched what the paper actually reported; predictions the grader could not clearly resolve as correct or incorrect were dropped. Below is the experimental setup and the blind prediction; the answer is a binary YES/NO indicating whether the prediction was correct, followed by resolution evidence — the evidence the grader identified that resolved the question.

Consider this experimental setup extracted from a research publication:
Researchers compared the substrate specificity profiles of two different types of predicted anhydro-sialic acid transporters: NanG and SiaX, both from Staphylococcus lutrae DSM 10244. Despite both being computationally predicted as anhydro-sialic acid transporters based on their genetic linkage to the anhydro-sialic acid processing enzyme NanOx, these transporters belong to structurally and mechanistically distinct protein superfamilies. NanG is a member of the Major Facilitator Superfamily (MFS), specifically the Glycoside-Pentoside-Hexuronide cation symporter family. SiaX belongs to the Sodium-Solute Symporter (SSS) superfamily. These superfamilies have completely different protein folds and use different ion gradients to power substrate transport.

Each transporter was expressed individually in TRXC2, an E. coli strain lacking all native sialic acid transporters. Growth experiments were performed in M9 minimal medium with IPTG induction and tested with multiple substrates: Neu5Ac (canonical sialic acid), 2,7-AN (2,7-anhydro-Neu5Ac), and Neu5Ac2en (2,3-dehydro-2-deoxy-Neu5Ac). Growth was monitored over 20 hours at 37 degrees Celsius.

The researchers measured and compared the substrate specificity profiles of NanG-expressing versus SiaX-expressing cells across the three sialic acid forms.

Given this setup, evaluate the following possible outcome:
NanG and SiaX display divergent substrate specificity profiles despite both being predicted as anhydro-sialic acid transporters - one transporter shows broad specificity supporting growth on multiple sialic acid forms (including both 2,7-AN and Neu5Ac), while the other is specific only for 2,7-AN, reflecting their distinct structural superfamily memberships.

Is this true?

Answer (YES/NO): NO